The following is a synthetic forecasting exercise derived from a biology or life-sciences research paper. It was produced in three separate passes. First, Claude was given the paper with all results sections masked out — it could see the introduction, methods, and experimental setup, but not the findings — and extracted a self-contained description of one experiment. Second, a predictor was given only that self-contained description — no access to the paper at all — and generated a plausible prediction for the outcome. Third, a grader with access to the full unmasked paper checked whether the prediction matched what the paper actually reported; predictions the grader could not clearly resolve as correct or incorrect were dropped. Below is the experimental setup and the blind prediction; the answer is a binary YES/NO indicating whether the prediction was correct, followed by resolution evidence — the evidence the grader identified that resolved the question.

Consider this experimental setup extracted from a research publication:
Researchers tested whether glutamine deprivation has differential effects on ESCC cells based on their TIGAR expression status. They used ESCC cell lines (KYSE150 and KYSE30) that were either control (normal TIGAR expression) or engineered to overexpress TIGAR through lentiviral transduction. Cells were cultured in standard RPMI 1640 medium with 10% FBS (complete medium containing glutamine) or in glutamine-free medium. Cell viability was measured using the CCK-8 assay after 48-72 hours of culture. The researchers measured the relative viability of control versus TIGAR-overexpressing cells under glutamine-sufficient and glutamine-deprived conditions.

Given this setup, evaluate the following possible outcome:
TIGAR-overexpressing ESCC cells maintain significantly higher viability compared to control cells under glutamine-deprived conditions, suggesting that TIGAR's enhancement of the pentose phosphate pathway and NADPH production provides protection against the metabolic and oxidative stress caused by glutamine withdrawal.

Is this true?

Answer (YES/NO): NO